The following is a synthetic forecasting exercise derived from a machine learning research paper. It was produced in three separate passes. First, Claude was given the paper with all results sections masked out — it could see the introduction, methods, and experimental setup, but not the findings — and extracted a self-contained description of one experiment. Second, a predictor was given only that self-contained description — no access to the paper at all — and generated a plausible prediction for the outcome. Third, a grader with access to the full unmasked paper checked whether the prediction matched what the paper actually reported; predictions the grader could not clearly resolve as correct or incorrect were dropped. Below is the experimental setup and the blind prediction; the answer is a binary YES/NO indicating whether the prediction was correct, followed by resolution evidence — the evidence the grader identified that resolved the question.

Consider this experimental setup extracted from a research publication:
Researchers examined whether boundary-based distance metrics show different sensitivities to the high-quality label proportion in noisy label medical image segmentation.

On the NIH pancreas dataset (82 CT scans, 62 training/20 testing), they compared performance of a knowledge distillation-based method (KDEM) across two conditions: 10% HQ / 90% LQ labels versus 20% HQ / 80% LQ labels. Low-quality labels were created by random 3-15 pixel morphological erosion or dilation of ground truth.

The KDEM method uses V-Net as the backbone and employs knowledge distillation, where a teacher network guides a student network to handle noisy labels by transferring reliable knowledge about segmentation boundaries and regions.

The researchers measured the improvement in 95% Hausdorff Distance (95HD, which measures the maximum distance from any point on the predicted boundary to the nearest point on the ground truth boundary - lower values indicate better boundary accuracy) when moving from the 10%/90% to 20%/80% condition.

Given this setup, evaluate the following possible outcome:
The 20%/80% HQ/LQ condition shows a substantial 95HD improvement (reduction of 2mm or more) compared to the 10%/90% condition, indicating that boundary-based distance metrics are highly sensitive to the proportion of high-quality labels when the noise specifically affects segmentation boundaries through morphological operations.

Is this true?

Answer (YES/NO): YES